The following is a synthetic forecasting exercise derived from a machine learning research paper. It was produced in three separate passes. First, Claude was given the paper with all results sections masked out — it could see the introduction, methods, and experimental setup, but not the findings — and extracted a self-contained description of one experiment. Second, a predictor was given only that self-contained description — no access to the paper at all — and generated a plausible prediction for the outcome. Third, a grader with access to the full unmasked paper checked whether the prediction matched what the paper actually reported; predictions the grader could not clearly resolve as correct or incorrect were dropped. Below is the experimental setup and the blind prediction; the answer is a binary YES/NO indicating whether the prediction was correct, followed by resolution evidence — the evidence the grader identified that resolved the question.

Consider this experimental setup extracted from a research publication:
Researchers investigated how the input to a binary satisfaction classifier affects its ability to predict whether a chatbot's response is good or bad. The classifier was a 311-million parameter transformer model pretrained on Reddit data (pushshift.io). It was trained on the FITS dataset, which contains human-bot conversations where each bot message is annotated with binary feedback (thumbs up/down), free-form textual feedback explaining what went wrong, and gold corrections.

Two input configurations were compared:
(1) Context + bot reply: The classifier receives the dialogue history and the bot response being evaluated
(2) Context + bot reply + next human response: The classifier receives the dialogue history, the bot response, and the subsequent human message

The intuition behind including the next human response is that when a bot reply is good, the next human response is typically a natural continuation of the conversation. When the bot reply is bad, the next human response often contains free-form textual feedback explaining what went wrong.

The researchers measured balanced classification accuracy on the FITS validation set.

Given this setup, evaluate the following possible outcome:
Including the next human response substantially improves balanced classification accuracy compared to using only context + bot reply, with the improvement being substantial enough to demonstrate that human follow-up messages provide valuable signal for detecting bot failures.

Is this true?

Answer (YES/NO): YES